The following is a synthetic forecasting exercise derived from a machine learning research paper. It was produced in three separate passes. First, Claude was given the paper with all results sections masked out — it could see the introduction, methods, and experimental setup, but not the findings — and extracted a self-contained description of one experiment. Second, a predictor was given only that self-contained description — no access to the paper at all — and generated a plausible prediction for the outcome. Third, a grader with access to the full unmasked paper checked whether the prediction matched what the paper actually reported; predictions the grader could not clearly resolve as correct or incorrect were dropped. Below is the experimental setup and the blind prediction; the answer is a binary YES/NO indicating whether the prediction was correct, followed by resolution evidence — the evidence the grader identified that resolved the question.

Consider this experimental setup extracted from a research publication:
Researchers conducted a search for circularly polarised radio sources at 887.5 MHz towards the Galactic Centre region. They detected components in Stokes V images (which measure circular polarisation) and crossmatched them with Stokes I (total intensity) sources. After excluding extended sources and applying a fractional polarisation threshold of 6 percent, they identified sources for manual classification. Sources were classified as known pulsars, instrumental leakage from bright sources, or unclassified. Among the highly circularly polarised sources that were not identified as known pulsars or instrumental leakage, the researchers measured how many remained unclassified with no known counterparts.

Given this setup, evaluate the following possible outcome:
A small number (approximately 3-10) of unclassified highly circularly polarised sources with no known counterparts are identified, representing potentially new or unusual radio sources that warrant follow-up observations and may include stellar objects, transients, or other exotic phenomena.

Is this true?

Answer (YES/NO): NO